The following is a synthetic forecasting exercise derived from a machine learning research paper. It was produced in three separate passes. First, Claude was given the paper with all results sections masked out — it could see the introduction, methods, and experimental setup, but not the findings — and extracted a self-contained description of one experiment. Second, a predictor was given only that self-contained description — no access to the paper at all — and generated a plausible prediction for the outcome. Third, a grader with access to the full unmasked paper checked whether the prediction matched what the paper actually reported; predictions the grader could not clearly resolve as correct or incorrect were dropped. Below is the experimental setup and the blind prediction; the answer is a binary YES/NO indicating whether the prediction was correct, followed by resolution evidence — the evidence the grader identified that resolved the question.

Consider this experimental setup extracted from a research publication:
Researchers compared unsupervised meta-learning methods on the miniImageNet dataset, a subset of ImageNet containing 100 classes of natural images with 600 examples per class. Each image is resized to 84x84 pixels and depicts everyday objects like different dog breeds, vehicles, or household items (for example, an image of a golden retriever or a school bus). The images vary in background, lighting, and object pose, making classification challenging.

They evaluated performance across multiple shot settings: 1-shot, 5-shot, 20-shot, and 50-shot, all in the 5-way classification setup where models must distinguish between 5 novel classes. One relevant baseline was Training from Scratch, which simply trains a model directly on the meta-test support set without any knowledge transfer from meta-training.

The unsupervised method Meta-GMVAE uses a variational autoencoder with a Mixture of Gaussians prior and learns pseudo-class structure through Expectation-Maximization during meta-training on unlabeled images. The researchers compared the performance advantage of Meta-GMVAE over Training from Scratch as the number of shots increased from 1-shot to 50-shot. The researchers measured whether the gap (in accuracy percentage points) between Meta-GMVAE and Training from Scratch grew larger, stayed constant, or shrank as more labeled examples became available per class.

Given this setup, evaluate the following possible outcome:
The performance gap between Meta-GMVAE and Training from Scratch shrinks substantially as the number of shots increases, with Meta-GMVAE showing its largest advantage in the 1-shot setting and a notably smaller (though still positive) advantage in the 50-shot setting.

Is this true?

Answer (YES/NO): NO